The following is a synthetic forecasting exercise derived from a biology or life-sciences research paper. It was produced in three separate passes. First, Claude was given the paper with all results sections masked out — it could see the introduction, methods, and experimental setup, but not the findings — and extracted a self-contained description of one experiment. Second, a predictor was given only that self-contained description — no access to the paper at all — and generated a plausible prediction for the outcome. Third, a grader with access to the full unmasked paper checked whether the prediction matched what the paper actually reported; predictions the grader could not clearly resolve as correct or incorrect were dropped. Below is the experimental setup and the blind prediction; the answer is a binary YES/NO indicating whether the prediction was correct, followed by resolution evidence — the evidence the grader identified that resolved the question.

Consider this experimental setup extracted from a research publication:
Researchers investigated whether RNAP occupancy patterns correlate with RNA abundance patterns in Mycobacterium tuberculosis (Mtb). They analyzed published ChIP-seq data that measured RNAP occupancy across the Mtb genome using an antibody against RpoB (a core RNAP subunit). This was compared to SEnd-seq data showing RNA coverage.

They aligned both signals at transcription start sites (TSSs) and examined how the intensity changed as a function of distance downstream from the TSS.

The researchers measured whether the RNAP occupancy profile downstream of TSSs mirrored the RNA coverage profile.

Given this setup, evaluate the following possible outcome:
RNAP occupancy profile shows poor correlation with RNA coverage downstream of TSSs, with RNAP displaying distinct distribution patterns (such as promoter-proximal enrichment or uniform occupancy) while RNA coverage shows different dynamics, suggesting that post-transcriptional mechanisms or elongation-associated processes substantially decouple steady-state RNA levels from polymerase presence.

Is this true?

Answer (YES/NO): NO